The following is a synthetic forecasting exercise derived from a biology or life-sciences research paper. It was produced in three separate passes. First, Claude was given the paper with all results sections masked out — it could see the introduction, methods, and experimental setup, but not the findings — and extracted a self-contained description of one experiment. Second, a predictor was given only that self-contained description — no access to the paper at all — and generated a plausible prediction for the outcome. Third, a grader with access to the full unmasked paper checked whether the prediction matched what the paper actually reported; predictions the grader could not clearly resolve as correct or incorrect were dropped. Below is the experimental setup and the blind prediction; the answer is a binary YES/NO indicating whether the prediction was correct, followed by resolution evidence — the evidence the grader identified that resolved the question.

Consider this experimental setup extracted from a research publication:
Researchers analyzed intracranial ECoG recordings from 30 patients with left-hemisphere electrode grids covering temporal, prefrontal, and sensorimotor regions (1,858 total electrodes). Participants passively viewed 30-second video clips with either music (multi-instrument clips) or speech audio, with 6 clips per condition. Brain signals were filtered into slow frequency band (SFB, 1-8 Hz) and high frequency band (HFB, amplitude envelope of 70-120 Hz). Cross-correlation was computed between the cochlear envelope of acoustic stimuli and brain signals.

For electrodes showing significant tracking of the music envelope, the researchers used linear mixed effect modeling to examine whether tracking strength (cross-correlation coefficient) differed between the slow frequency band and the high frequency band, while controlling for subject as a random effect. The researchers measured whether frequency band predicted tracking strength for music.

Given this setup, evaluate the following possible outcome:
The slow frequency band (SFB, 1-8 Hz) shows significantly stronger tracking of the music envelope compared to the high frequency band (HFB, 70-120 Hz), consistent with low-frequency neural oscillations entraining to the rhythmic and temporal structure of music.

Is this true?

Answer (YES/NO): NO